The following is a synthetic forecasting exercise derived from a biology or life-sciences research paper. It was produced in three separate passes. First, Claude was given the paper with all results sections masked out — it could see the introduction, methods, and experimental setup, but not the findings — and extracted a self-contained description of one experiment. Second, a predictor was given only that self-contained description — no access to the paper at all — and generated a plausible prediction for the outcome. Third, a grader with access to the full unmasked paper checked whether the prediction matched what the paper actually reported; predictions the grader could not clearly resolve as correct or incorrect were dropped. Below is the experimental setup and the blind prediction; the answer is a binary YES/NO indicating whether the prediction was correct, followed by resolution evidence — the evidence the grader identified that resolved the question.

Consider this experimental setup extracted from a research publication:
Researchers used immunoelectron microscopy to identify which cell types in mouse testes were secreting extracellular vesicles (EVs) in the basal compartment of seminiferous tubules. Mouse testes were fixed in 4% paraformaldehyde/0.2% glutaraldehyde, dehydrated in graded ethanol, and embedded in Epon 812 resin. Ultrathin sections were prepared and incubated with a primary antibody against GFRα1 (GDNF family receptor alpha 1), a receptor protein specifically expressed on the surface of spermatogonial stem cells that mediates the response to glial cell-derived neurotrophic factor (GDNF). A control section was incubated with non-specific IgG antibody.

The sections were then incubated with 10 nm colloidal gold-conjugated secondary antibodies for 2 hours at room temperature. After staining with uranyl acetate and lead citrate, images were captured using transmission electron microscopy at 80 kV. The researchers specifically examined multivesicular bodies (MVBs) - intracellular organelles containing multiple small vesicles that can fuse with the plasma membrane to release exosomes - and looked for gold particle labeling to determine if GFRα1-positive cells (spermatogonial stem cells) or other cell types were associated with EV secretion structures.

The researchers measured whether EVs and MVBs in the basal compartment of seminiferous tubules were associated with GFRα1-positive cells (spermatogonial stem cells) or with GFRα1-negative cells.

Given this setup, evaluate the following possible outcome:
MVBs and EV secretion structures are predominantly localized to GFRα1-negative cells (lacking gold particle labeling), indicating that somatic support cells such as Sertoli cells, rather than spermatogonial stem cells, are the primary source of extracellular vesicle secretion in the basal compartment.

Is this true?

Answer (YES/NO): NO